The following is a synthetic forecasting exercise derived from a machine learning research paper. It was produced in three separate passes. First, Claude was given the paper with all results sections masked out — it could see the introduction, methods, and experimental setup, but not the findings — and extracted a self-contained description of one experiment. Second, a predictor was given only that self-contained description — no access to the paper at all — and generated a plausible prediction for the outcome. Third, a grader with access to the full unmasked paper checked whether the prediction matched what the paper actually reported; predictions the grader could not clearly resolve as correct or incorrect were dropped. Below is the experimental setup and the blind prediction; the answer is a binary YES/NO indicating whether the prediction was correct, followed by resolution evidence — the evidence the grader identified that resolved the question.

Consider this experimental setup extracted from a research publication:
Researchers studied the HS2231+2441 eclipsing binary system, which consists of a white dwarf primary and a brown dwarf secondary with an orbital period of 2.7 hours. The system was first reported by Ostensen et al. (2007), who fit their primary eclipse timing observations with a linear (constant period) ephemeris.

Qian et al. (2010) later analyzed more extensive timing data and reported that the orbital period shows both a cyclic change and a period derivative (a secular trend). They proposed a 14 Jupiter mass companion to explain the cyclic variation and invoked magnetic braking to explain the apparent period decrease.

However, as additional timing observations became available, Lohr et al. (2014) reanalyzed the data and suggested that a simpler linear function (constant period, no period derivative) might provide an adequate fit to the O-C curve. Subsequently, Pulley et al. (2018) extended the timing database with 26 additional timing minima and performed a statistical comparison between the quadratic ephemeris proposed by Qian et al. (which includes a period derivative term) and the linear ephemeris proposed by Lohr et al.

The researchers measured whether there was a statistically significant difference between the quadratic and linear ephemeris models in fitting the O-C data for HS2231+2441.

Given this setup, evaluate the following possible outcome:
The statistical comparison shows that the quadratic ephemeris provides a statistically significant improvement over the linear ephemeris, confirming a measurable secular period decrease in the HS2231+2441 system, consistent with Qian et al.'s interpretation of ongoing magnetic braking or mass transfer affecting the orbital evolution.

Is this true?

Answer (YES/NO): NO